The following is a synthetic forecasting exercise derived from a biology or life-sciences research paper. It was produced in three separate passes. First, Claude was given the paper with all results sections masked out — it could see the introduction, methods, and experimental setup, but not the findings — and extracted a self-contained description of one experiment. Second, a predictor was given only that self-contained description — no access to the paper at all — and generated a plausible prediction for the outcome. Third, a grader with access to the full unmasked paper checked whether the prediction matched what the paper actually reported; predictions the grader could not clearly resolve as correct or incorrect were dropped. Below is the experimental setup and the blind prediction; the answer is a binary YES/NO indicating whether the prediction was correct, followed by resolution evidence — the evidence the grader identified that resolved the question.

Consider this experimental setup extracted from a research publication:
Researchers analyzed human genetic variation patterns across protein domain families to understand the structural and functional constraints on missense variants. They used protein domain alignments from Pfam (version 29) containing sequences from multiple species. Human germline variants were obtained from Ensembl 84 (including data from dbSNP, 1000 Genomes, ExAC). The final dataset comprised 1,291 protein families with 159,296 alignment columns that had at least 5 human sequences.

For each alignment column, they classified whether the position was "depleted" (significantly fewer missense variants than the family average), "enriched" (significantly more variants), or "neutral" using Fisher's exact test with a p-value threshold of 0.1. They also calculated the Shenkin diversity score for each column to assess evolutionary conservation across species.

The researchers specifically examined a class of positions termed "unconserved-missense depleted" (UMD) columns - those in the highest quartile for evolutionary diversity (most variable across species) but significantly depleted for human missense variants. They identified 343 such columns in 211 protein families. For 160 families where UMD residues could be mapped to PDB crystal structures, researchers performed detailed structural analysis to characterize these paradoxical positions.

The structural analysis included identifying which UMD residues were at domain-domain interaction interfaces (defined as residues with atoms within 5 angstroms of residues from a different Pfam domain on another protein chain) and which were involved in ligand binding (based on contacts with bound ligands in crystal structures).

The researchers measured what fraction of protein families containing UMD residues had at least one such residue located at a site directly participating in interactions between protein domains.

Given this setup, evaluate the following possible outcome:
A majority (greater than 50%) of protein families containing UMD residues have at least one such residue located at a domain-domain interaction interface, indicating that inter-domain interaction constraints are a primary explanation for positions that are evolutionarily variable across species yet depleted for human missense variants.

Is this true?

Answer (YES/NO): NO